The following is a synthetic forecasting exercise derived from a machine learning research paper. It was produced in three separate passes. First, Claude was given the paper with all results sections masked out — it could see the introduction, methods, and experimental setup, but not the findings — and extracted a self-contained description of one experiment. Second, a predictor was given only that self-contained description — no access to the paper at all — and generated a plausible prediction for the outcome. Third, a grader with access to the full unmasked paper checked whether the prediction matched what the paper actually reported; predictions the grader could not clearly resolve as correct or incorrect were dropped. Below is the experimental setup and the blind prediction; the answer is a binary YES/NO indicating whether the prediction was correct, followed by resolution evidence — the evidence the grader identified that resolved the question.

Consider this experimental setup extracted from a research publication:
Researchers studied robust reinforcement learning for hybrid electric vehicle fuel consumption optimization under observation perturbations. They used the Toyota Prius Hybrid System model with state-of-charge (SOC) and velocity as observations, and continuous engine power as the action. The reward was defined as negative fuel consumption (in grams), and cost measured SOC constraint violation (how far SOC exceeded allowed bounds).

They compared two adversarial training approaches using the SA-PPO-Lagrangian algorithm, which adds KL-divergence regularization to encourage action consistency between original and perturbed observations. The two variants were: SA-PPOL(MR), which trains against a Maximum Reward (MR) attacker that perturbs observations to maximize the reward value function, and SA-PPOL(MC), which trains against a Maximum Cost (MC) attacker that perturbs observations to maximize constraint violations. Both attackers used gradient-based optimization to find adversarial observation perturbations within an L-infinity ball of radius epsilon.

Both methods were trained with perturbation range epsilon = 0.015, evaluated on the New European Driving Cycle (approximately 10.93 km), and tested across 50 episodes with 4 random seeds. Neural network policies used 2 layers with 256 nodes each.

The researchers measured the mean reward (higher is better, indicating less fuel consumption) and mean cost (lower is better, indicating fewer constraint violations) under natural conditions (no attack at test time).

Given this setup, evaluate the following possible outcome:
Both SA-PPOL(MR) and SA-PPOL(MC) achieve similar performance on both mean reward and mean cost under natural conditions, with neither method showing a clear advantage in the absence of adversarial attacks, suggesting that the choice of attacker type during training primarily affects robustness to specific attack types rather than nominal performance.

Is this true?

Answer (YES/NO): NO